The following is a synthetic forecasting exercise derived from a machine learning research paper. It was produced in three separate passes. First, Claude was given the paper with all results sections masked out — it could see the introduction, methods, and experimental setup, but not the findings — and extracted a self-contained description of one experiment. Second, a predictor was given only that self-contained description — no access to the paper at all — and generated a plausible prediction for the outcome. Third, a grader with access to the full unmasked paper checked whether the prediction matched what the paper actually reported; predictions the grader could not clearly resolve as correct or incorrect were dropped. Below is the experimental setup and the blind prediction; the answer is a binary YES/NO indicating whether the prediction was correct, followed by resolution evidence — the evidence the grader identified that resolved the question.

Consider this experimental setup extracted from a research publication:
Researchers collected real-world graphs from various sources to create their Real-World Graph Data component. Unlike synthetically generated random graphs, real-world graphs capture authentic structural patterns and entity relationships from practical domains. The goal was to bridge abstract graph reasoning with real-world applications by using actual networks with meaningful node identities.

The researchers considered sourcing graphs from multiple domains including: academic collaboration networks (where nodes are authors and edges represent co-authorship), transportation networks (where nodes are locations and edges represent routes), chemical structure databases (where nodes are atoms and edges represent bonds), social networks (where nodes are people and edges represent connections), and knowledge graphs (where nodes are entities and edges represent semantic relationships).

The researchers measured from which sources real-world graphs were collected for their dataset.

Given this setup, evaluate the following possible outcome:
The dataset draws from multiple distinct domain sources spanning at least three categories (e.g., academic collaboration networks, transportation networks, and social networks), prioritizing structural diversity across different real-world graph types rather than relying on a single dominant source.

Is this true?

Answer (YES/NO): YES